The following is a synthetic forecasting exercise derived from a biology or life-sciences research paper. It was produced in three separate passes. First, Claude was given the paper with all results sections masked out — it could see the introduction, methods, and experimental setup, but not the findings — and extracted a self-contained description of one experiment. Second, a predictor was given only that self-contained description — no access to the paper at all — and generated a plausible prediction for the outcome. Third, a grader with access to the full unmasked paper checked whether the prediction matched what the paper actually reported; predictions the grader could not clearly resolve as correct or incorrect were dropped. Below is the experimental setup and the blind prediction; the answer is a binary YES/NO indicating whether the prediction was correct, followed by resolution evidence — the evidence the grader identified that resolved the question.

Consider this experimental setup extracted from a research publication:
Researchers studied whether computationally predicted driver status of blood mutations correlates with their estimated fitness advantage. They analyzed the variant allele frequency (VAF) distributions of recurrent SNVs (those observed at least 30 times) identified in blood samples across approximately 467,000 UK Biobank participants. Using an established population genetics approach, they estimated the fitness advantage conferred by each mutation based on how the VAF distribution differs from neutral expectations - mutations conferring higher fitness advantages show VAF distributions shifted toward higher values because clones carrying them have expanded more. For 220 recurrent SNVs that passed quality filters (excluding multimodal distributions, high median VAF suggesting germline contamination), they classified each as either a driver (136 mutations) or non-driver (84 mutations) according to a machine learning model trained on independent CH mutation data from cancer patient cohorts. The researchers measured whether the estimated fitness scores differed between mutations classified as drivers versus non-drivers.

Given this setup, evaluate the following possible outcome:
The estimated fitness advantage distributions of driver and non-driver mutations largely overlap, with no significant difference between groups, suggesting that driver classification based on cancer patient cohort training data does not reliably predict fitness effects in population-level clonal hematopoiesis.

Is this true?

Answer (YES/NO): NO